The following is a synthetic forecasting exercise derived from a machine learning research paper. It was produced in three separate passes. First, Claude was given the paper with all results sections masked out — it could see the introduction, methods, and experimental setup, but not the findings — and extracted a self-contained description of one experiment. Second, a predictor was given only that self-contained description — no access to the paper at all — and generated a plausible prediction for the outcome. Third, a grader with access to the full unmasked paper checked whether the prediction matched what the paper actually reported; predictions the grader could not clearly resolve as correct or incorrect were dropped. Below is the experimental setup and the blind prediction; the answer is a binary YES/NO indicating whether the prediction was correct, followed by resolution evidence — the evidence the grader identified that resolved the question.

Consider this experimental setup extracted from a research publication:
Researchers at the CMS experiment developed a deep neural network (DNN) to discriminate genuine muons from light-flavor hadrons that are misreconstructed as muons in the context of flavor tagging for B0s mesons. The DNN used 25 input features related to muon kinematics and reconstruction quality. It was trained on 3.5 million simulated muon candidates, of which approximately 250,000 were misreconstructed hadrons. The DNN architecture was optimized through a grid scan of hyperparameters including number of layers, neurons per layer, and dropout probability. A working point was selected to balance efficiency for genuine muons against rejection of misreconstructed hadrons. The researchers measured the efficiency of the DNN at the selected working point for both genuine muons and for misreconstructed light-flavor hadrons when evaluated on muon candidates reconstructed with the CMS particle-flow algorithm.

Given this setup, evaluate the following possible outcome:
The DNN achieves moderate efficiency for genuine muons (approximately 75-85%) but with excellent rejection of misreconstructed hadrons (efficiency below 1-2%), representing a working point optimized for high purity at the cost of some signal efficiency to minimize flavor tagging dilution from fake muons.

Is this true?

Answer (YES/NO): NO